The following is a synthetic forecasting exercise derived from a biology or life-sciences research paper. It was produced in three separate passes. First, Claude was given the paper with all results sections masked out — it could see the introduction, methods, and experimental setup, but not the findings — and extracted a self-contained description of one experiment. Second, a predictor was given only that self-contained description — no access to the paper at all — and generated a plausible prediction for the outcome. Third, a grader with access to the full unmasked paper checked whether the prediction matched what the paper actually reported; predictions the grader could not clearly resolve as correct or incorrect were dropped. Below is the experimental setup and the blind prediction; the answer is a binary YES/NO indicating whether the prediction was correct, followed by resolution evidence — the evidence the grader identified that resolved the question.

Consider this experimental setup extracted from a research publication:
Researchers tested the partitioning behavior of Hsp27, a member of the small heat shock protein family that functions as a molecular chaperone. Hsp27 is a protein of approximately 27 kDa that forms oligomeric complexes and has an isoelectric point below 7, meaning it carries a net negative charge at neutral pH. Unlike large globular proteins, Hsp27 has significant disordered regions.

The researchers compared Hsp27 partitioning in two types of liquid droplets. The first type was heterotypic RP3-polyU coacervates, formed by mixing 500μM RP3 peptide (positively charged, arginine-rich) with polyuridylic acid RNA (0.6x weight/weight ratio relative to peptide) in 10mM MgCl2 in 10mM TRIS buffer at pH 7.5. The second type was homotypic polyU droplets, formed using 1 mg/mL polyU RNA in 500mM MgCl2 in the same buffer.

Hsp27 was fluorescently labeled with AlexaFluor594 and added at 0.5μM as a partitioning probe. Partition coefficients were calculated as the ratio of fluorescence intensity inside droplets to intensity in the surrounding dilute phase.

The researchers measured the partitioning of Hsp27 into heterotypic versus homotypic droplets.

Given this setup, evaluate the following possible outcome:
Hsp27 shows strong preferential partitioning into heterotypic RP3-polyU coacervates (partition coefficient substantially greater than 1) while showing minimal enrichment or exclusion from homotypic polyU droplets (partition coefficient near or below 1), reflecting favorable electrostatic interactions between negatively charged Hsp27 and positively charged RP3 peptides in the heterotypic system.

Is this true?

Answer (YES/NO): YES